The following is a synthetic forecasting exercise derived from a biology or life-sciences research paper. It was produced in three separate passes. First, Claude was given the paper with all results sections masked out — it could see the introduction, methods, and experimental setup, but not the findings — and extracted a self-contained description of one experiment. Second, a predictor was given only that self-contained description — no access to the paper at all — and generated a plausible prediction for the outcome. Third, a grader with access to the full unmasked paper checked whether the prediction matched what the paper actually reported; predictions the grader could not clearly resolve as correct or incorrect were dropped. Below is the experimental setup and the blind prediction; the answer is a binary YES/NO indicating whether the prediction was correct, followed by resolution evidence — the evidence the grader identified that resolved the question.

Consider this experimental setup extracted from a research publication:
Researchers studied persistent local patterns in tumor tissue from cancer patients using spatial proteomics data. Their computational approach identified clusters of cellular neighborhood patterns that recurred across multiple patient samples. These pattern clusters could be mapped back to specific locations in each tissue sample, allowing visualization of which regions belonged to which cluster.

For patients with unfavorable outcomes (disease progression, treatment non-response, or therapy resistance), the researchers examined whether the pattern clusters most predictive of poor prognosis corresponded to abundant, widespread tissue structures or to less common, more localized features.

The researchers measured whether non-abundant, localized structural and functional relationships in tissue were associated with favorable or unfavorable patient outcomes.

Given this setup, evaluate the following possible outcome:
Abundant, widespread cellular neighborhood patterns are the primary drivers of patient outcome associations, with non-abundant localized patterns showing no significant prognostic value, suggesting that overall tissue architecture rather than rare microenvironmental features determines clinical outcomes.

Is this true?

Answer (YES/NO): NO